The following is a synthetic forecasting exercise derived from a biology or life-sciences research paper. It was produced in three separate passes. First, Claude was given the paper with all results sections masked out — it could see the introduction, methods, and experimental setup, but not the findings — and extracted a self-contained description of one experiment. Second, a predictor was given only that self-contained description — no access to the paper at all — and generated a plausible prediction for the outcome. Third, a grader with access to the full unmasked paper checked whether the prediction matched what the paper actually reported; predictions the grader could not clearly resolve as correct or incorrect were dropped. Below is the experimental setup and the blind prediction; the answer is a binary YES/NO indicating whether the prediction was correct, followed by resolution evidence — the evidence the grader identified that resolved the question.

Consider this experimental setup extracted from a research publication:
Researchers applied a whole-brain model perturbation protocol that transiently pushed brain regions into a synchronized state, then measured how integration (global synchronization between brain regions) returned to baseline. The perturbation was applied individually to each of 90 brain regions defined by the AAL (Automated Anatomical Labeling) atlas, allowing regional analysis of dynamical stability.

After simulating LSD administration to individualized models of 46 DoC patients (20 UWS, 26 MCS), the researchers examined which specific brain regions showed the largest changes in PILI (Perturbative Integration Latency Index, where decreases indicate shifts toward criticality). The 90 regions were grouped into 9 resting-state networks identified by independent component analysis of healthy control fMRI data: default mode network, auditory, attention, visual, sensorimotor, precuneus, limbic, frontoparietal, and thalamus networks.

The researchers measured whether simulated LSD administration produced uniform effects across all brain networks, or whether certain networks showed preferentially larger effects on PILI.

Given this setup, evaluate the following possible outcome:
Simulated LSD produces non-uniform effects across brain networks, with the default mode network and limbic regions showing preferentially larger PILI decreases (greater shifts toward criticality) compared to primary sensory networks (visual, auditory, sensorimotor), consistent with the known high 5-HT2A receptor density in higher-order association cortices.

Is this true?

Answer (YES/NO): NO